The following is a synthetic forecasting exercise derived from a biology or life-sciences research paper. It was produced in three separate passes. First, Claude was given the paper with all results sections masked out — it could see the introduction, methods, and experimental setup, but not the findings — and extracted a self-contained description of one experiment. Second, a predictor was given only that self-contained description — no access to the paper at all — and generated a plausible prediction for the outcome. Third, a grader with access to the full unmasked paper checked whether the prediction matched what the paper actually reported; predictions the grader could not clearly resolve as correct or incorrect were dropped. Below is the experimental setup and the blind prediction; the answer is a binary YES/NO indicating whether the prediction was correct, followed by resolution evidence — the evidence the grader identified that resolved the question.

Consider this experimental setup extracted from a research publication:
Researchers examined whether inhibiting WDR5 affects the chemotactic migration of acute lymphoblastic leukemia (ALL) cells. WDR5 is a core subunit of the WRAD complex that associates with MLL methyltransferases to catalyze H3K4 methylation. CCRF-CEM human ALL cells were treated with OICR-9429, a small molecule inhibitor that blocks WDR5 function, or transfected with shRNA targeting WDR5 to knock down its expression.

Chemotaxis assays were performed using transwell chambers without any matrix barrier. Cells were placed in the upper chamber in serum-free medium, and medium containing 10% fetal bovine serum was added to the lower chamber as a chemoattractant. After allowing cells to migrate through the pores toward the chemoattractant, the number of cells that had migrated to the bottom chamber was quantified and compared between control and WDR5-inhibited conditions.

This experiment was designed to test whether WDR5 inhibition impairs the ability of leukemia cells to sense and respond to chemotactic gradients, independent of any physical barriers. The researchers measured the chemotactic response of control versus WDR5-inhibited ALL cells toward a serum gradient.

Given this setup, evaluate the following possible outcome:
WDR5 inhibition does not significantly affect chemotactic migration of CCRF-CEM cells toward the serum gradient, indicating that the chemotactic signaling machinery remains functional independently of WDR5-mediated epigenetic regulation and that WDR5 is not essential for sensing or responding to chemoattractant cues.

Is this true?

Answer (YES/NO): YES